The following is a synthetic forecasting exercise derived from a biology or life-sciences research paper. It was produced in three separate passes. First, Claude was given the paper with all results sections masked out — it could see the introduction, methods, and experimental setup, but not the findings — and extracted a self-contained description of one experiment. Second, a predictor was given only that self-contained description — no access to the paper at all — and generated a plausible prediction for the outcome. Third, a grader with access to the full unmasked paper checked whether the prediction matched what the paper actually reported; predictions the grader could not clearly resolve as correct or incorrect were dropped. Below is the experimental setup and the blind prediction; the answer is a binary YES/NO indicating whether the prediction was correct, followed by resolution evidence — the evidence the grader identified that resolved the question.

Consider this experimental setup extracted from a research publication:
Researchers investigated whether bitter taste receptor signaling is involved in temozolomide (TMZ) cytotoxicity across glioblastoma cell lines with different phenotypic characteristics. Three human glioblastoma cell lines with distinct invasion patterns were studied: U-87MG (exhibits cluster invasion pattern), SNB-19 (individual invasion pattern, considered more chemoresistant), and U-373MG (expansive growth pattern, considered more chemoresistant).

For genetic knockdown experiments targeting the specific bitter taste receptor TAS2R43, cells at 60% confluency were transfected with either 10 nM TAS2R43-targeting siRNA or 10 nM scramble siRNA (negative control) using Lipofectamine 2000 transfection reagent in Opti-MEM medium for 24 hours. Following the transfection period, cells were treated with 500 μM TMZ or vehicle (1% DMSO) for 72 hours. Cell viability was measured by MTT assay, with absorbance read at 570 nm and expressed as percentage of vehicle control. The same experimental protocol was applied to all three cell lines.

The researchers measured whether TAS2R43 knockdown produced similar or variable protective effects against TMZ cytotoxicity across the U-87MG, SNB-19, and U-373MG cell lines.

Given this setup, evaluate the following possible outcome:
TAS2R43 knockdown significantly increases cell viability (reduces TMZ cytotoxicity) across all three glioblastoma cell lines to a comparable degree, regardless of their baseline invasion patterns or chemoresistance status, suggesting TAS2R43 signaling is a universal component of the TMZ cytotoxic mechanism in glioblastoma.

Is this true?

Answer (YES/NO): YES